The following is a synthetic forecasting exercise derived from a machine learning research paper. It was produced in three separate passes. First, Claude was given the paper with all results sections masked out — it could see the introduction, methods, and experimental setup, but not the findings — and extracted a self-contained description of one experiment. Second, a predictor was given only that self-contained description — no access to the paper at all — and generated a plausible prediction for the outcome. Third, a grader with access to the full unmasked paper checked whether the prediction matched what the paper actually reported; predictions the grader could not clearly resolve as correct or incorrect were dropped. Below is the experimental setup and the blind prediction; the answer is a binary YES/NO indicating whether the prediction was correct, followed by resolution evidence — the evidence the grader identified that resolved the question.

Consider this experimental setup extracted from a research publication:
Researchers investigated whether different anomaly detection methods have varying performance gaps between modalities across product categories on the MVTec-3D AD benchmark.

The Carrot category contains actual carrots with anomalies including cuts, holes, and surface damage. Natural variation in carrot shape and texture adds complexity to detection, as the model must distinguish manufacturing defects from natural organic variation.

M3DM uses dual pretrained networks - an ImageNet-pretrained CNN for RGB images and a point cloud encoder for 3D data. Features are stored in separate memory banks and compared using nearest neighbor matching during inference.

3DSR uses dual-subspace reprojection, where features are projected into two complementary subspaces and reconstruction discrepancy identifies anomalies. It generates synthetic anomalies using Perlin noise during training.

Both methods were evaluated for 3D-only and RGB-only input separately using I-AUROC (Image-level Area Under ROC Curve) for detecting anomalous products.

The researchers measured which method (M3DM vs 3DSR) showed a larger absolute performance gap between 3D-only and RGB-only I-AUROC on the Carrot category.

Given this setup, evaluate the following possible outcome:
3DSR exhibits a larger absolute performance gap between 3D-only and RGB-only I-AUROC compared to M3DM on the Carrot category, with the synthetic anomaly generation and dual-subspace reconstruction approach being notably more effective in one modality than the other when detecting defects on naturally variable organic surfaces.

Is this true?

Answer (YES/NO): NO